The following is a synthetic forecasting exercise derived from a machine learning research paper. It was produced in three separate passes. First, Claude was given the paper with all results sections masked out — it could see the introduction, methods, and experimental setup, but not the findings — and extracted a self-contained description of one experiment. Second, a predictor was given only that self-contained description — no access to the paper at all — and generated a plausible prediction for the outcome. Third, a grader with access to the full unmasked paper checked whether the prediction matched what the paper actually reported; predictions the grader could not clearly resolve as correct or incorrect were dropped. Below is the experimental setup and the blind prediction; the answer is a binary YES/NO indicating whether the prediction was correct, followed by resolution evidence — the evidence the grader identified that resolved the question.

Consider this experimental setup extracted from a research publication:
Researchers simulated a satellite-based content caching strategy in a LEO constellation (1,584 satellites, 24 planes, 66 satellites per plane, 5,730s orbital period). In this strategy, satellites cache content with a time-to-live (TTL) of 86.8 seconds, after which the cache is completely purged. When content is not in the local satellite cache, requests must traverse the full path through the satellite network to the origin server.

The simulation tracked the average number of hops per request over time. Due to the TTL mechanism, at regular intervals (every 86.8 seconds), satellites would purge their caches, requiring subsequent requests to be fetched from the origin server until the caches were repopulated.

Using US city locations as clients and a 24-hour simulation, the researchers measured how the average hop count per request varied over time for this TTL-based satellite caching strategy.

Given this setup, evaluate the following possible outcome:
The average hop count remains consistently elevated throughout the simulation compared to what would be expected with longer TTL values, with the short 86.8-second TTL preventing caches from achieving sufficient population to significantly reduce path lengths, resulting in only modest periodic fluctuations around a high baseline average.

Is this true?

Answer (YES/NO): NO